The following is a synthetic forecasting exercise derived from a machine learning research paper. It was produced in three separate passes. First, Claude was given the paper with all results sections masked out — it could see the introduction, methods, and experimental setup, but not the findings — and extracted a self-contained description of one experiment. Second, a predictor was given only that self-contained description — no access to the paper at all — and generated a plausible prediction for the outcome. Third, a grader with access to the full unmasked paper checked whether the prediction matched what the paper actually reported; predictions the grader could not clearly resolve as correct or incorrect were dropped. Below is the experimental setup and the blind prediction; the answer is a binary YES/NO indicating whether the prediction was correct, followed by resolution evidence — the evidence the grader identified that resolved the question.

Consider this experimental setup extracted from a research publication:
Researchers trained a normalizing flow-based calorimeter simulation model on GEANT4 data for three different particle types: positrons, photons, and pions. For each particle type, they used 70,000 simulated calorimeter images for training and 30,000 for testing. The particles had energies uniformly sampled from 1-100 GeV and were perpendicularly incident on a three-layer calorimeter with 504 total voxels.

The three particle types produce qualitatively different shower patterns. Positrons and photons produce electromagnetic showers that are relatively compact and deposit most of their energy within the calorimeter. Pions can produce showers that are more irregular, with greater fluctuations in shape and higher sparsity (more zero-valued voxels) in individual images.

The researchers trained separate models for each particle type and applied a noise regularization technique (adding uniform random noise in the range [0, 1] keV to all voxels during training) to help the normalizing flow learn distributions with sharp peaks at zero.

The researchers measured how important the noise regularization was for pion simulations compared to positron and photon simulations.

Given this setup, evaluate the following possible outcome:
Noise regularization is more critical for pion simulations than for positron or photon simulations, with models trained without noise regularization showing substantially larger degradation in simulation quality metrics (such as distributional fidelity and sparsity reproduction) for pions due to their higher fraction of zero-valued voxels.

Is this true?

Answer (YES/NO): YES